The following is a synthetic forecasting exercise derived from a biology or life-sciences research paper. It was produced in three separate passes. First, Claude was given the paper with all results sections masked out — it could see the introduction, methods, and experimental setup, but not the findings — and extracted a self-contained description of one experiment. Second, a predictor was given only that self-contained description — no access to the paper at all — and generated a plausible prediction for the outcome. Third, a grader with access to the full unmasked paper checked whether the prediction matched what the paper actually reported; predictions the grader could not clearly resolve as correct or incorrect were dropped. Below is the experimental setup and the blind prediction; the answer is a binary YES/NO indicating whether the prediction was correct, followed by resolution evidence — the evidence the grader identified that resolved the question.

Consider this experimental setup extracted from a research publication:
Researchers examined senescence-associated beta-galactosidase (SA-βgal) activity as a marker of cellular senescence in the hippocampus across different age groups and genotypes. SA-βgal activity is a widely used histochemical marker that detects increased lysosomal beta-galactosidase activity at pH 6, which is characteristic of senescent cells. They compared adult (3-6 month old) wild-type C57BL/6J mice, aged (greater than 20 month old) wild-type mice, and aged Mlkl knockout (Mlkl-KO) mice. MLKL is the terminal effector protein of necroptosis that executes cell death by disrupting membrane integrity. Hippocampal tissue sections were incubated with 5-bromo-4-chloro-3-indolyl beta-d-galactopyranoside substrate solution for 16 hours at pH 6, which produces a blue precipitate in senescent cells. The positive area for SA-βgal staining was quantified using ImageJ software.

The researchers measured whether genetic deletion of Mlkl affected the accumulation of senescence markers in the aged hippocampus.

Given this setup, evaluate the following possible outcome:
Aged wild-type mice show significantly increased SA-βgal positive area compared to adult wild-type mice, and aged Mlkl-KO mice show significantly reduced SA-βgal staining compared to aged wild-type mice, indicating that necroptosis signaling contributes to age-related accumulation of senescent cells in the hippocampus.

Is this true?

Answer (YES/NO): YES